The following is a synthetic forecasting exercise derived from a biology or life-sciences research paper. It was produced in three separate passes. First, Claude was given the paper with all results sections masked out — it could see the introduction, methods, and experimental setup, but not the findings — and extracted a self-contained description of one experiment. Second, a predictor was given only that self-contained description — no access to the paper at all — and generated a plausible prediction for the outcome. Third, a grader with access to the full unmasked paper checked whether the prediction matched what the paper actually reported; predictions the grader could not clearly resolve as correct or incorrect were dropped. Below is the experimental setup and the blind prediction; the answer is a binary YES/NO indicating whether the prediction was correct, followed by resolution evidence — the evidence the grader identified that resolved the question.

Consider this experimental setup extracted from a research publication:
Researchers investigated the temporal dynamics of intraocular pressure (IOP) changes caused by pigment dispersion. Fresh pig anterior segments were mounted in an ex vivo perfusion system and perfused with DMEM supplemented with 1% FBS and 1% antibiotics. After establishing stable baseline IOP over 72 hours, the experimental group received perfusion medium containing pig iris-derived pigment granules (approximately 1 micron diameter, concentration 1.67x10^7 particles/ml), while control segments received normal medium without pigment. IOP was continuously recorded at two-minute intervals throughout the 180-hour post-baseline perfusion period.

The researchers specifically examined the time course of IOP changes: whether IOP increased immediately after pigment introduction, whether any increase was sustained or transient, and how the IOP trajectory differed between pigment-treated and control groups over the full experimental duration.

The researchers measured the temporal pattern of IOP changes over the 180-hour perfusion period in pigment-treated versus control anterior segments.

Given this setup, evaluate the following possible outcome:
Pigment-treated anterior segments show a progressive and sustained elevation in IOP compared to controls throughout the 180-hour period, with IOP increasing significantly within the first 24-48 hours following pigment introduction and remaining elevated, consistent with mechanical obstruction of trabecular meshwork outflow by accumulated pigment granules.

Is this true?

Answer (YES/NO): NO